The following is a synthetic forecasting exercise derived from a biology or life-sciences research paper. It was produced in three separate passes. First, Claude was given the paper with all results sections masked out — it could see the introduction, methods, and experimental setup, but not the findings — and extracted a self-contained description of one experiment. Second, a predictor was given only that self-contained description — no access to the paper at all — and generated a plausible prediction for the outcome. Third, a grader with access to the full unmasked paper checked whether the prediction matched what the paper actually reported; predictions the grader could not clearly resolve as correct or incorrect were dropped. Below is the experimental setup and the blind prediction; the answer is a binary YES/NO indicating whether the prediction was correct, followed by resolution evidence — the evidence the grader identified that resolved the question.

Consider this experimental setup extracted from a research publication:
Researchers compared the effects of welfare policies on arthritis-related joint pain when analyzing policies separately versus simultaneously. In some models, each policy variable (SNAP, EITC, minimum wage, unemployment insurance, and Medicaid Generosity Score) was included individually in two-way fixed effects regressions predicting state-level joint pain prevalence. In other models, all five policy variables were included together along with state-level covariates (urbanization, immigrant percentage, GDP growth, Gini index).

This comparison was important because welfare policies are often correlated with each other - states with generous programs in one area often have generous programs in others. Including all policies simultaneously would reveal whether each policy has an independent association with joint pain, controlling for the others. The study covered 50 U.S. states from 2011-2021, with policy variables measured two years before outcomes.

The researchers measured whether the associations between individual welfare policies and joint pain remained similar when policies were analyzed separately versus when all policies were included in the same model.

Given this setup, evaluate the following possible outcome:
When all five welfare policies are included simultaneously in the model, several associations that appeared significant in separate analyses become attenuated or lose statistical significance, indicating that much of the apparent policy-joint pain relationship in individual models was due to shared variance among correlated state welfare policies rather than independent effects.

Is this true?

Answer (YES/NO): NO